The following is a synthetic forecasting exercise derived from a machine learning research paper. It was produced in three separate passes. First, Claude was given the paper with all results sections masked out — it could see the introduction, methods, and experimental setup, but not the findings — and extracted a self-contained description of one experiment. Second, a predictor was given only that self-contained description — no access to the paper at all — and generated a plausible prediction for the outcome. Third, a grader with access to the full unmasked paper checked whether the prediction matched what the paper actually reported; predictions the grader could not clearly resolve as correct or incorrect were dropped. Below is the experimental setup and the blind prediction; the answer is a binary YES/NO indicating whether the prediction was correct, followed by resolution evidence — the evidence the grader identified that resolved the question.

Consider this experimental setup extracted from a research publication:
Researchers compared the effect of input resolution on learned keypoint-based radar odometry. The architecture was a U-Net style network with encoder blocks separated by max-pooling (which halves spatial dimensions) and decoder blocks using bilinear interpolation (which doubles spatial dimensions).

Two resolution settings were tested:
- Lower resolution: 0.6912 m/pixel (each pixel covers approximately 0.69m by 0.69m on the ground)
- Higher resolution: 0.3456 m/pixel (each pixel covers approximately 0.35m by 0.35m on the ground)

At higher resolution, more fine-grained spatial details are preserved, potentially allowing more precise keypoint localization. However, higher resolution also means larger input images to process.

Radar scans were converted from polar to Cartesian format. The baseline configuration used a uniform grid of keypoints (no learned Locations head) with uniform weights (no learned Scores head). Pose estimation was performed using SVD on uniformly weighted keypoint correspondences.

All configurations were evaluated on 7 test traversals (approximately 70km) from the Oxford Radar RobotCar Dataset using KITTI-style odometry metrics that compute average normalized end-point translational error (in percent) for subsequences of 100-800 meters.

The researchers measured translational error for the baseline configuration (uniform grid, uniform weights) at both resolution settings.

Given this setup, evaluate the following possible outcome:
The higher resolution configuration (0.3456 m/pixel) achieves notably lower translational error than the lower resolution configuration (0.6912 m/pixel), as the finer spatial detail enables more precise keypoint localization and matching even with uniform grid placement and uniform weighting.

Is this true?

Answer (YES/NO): NO